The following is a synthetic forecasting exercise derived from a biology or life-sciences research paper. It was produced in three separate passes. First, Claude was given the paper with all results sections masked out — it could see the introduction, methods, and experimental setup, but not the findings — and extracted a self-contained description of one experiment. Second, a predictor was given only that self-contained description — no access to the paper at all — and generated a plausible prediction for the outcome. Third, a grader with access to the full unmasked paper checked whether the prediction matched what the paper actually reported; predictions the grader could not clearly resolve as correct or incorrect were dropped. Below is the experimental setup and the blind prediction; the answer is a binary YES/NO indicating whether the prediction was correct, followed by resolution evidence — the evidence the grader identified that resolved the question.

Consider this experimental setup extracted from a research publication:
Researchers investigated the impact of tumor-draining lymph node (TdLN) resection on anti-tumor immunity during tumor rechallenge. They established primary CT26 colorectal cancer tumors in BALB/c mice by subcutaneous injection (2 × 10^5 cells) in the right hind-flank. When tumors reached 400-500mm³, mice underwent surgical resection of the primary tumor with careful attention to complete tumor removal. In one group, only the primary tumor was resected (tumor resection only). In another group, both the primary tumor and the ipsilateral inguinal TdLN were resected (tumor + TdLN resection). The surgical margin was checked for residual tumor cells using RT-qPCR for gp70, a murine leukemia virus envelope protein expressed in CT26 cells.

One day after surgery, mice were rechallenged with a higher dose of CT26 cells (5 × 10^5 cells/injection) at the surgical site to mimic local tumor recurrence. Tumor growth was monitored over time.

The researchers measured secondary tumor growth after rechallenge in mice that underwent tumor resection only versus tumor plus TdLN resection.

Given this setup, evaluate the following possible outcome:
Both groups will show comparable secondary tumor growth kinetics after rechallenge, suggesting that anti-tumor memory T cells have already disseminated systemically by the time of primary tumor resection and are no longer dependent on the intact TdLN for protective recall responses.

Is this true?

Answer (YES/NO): YES